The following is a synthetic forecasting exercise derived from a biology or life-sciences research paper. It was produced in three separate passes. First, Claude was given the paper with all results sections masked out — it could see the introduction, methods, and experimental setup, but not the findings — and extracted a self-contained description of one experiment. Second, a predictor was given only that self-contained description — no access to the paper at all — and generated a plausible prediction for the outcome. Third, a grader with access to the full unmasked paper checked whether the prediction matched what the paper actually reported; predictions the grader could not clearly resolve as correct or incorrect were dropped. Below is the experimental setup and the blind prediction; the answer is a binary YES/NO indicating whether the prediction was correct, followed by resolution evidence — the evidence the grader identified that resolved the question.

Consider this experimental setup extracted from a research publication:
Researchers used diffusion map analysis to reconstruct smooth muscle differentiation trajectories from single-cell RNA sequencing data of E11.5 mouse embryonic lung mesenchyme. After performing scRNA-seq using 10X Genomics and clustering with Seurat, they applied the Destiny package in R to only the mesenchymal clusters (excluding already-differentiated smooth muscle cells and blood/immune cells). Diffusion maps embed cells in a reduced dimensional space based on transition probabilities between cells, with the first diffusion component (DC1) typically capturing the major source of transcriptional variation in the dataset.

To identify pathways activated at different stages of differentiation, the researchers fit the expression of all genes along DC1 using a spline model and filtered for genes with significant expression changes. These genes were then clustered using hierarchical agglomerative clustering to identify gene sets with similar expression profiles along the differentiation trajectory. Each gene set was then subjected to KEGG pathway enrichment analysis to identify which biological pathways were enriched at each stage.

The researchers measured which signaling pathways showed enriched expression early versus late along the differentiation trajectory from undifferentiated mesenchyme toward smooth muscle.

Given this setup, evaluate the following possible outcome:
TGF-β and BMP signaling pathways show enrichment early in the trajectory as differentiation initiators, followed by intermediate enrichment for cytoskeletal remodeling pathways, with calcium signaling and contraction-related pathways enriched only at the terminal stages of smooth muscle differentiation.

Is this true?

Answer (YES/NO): NO